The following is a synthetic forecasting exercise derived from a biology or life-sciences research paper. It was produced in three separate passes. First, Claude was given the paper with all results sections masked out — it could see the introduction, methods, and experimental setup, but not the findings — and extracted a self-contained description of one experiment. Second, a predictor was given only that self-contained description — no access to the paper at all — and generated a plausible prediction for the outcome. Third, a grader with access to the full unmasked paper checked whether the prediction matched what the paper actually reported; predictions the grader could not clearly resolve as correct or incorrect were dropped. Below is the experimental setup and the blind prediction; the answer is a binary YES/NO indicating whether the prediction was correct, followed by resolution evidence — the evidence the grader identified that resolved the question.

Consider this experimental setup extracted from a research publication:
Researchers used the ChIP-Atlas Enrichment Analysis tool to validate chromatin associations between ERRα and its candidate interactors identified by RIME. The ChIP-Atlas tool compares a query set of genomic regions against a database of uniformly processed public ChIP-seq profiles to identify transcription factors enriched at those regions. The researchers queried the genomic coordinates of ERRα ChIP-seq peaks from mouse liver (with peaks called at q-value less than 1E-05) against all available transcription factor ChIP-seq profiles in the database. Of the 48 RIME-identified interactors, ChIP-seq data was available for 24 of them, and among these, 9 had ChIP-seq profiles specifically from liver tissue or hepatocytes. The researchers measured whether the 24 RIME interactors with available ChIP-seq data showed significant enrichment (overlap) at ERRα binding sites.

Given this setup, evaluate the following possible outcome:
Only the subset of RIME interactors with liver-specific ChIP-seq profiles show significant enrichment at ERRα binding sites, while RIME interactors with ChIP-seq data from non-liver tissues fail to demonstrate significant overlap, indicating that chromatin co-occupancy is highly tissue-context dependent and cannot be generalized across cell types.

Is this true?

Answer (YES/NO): NO